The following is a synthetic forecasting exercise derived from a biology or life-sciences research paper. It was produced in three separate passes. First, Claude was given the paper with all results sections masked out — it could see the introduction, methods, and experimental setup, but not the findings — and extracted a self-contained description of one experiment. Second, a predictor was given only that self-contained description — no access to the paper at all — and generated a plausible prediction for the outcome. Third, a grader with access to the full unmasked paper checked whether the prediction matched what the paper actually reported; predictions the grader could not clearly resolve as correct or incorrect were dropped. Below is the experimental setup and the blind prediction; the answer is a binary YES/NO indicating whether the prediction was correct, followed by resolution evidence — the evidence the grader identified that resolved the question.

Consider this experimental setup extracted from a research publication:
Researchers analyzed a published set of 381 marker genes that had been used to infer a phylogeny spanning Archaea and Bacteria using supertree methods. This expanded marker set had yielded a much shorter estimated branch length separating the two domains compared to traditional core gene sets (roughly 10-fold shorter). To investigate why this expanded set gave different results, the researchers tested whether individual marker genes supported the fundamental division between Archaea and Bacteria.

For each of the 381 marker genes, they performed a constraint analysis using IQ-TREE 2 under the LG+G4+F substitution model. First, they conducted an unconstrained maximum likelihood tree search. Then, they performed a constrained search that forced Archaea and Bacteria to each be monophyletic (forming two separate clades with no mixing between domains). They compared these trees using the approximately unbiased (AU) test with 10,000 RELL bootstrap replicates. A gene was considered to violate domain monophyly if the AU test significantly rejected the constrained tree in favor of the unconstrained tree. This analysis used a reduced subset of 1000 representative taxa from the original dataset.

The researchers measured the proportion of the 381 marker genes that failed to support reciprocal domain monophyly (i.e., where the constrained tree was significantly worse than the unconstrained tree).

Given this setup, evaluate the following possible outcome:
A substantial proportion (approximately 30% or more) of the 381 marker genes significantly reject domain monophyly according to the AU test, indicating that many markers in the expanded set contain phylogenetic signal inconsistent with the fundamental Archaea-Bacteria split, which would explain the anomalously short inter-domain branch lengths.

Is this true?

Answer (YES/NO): YES